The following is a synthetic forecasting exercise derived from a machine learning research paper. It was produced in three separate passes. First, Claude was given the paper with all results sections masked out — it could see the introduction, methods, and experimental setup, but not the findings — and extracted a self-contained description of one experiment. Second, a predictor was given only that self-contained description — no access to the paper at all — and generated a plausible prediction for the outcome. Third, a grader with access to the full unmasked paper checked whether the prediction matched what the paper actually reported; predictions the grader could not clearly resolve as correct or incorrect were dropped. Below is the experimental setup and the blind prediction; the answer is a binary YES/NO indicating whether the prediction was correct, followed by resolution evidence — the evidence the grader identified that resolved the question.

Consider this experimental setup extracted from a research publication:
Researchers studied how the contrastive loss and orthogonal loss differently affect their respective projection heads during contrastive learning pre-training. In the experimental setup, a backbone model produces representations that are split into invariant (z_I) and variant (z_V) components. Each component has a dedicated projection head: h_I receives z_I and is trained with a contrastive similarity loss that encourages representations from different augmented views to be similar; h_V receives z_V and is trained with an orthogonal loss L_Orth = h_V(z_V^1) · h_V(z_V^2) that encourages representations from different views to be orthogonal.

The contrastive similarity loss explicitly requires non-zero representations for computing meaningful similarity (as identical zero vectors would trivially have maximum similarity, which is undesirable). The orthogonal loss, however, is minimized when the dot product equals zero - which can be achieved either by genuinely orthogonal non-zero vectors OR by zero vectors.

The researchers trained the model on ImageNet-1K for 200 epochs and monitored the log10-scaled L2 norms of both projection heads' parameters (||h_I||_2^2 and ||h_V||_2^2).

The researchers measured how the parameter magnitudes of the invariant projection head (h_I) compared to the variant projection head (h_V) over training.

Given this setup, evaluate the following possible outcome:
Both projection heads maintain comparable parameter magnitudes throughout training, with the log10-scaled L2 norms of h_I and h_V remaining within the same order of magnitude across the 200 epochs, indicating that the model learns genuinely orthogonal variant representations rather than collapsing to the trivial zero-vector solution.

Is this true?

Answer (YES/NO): NO